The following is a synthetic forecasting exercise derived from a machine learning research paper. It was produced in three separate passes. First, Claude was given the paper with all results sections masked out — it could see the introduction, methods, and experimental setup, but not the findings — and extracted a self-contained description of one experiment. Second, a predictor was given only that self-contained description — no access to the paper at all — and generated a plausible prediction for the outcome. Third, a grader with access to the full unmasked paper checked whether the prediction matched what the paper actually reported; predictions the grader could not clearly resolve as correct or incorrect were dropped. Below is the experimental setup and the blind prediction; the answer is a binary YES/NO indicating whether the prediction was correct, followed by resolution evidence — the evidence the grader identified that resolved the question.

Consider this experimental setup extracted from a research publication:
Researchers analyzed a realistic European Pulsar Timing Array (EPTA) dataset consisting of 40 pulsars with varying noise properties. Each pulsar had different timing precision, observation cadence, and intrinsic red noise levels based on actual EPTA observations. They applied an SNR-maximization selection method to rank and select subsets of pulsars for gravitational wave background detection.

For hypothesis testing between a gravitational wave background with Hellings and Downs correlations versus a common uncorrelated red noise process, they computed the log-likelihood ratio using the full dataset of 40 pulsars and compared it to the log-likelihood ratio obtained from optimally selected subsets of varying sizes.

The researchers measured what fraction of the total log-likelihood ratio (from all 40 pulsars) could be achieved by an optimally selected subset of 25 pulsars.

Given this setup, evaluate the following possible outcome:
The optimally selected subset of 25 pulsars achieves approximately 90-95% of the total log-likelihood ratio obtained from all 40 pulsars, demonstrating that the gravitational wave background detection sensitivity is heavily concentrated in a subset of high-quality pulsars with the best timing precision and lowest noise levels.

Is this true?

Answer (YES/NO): NO